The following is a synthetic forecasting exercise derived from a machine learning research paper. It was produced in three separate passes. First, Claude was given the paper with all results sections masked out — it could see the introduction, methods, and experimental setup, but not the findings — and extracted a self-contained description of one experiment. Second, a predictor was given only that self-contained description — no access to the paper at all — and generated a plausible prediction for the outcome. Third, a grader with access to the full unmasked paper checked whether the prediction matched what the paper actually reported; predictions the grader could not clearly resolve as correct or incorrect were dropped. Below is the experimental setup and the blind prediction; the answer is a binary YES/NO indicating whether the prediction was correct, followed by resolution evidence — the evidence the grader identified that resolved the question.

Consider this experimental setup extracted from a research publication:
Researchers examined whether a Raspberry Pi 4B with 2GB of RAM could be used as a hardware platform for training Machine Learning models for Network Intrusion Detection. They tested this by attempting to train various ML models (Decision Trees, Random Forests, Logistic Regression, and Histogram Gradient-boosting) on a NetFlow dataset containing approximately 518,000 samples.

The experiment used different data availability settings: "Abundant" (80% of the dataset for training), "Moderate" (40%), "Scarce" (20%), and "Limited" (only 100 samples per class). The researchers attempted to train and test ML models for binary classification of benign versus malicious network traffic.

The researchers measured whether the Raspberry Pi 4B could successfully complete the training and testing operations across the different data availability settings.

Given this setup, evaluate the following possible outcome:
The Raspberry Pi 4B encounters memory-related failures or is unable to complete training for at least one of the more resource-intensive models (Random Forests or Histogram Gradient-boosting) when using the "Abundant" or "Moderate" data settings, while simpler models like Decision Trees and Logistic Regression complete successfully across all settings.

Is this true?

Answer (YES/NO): NO